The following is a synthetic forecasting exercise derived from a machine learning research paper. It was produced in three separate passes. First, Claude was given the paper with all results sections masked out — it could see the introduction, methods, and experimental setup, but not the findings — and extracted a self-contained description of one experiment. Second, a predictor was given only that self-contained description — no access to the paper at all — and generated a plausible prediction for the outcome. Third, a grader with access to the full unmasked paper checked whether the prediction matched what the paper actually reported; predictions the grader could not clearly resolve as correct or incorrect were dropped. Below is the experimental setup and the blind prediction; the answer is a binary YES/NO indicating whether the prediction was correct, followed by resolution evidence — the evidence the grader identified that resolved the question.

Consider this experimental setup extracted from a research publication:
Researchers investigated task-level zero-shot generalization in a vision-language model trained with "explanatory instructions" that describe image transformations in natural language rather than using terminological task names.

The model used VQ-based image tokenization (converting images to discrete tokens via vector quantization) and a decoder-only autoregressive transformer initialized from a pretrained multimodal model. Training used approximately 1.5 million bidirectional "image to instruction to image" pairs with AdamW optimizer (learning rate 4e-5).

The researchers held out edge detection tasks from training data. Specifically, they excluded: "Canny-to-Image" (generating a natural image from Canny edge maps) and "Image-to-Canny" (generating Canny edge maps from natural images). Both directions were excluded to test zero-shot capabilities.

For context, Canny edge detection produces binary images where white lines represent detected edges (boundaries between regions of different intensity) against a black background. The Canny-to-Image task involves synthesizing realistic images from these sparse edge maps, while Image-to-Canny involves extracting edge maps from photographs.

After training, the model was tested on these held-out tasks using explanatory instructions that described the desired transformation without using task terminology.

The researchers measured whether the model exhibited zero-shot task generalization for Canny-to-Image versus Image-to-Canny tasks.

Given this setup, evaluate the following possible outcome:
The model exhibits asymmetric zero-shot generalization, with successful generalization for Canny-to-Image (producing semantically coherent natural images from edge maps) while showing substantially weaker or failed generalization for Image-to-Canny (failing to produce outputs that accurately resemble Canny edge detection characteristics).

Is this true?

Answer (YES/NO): YES